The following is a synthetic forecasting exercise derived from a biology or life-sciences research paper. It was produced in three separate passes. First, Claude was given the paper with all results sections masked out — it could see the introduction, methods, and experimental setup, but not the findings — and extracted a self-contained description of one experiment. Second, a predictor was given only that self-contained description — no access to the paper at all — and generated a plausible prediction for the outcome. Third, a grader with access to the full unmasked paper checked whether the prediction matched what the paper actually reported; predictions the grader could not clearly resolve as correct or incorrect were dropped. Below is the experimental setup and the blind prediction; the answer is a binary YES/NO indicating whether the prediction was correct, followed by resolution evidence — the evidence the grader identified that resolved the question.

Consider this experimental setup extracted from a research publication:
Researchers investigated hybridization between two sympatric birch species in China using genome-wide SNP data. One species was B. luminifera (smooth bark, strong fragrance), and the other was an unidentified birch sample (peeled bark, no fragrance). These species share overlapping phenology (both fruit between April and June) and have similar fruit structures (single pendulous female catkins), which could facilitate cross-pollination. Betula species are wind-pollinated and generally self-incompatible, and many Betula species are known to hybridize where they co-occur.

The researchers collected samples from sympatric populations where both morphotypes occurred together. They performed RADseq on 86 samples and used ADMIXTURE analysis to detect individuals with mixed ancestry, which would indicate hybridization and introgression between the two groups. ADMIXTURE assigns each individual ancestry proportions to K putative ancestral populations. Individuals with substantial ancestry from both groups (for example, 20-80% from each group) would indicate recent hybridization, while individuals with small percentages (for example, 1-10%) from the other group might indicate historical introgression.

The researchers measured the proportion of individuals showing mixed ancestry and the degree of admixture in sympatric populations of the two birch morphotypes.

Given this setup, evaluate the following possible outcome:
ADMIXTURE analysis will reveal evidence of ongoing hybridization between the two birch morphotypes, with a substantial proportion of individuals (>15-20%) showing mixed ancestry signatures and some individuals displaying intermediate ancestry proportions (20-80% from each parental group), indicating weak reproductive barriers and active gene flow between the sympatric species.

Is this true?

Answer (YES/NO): NO